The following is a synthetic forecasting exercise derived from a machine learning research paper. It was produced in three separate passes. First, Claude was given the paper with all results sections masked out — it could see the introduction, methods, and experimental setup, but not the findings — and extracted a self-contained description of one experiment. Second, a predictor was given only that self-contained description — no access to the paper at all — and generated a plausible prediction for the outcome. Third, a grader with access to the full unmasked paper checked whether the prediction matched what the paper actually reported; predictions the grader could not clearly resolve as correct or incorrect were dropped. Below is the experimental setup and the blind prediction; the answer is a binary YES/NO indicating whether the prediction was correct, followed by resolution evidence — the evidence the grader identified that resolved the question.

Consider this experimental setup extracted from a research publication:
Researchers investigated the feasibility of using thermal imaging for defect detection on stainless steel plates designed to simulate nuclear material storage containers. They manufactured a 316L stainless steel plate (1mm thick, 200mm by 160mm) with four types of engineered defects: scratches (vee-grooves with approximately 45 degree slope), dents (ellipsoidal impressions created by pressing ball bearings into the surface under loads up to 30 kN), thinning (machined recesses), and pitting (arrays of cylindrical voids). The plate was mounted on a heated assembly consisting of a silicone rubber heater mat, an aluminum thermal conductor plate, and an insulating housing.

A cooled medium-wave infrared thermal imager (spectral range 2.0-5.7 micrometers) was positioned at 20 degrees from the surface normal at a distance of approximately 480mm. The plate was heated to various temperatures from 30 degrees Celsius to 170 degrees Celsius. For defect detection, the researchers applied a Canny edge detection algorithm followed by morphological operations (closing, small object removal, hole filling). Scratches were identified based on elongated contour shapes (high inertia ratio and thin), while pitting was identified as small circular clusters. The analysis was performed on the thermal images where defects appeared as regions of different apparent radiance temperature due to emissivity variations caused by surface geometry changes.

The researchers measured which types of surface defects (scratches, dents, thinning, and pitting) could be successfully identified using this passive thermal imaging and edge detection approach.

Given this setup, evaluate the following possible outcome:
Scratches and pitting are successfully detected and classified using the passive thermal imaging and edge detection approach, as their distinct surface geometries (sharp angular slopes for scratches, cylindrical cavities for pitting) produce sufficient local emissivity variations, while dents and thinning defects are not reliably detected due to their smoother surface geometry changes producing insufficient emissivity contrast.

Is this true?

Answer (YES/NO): YES